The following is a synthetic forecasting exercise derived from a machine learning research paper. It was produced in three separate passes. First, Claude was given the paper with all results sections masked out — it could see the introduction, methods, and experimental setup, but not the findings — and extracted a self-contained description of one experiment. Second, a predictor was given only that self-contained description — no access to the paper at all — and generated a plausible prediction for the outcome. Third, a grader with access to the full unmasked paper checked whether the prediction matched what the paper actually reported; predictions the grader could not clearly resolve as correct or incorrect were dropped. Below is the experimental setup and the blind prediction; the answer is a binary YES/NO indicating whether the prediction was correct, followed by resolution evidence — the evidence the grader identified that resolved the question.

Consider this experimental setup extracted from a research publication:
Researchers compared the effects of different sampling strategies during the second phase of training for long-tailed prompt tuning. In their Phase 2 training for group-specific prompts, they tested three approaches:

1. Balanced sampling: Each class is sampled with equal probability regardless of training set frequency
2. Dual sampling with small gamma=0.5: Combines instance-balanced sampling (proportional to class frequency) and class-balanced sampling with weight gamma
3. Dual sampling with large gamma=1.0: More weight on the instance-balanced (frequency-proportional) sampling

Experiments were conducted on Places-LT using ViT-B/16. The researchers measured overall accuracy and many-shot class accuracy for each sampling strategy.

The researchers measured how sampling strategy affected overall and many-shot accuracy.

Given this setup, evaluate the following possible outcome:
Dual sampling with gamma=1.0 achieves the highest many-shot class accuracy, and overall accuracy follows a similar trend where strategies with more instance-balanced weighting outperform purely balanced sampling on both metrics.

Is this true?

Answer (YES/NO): NO